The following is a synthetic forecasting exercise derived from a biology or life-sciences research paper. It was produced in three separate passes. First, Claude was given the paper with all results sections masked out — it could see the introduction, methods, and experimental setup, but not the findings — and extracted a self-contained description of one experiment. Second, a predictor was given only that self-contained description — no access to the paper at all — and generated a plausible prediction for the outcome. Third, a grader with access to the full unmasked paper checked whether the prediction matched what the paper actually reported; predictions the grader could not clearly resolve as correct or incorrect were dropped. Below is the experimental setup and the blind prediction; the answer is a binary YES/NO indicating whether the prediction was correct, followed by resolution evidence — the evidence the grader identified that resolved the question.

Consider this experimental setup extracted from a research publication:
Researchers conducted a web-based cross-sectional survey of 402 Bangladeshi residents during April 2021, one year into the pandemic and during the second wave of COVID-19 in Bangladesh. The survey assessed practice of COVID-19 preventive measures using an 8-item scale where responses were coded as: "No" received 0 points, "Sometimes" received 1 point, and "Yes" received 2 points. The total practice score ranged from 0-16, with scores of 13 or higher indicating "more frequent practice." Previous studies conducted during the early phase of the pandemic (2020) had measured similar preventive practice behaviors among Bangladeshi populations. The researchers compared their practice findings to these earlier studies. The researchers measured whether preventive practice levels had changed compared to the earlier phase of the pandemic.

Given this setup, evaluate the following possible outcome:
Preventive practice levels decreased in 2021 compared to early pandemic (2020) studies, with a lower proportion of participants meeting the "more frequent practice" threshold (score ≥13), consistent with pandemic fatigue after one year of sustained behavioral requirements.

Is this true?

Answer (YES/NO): NO